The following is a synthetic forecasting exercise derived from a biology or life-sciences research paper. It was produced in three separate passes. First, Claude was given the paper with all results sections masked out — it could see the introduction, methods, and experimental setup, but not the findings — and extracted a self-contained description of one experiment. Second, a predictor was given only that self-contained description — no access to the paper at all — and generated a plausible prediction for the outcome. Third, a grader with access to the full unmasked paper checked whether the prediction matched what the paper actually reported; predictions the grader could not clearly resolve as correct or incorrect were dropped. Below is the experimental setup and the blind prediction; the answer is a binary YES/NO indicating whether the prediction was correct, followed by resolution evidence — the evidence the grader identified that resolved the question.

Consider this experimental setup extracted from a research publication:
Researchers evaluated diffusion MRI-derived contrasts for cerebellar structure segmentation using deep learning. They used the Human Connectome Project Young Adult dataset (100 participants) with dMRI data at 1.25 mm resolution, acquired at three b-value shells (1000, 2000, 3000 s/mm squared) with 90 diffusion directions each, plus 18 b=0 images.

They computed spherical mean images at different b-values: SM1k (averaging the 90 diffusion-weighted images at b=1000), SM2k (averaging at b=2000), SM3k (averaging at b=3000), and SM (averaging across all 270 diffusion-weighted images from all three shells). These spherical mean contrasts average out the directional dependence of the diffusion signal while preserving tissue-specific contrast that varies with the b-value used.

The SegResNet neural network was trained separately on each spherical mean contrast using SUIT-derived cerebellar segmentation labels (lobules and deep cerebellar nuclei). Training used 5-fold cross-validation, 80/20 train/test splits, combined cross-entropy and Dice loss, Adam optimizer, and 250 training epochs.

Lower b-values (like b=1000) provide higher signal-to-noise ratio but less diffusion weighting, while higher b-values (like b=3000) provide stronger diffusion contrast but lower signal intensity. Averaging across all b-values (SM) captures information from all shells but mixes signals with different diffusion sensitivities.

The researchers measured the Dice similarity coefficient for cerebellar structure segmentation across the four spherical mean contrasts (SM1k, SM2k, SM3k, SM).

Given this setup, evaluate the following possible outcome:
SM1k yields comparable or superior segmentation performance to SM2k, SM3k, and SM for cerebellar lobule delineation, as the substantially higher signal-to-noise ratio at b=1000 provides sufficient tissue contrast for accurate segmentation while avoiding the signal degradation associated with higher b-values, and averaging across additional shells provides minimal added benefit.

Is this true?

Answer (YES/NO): YES